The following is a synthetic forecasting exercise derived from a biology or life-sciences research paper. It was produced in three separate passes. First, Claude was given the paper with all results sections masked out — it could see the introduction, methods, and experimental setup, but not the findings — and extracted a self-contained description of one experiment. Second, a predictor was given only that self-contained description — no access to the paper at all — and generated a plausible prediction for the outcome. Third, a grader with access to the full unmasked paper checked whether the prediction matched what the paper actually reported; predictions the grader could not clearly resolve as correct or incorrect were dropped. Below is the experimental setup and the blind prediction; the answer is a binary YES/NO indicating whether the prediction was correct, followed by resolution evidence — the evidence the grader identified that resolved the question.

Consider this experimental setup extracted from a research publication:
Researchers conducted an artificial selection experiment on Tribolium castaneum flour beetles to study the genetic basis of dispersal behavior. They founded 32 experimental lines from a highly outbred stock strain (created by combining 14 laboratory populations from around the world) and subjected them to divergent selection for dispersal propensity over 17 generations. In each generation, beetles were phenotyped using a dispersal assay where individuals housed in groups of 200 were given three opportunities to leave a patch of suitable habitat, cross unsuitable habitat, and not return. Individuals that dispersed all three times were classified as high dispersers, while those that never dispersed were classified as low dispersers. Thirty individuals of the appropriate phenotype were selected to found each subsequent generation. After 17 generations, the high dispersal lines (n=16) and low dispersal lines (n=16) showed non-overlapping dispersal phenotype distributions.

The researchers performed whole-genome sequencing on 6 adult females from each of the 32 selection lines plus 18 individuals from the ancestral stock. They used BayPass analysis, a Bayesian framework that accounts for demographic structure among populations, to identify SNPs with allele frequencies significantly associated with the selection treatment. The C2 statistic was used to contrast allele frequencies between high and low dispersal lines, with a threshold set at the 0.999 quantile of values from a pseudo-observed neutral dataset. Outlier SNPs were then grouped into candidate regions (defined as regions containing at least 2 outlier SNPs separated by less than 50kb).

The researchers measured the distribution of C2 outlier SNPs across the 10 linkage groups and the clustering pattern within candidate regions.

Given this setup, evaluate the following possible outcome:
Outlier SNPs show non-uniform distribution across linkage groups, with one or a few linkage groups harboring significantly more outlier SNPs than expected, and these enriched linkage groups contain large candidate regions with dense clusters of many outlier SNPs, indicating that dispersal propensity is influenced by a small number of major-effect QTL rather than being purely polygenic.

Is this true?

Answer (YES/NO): NO